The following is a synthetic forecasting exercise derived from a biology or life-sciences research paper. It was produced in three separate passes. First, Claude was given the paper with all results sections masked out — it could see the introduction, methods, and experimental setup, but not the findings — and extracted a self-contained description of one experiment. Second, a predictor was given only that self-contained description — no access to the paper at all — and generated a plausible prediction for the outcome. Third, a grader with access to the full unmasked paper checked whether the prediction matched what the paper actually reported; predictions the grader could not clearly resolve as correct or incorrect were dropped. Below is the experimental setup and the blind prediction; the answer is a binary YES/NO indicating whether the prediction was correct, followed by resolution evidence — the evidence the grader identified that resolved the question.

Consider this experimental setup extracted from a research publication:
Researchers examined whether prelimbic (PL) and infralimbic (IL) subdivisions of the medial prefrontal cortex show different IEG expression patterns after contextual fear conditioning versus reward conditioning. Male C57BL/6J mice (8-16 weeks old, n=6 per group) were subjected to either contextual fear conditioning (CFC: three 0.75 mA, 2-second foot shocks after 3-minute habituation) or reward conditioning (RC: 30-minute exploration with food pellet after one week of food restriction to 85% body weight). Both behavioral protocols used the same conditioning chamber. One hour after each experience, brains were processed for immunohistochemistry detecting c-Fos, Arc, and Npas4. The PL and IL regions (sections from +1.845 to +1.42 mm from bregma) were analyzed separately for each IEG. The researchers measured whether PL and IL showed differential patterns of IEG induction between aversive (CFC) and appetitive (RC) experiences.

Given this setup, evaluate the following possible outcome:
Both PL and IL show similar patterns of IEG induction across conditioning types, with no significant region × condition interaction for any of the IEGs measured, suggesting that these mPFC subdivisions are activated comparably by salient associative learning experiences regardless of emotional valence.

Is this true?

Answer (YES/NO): YES